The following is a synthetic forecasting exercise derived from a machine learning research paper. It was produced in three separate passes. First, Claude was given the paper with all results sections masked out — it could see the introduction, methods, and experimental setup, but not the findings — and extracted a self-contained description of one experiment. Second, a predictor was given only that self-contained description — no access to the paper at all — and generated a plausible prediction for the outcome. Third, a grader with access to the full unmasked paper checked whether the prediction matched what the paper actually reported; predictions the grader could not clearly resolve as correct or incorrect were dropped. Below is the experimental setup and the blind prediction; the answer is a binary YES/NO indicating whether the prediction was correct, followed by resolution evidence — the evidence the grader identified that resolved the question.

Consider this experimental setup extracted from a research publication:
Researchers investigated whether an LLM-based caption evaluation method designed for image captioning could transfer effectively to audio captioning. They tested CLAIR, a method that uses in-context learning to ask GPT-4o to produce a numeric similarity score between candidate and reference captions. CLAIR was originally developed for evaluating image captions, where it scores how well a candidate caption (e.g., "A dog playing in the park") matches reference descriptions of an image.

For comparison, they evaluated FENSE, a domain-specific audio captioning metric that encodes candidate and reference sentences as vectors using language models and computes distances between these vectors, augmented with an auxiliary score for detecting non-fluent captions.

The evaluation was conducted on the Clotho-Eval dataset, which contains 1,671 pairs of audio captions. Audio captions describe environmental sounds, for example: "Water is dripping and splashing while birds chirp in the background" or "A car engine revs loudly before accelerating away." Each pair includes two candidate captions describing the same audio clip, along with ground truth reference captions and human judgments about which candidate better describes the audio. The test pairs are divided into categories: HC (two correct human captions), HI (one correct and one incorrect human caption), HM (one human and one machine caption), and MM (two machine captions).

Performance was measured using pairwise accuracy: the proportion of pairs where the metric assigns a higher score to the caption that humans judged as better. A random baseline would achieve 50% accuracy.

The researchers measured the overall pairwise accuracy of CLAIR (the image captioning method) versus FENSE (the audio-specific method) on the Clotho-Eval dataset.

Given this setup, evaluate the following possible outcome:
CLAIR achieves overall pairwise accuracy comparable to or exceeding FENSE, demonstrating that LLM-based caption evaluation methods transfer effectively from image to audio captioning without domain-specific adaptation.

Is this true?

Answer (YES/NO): NO